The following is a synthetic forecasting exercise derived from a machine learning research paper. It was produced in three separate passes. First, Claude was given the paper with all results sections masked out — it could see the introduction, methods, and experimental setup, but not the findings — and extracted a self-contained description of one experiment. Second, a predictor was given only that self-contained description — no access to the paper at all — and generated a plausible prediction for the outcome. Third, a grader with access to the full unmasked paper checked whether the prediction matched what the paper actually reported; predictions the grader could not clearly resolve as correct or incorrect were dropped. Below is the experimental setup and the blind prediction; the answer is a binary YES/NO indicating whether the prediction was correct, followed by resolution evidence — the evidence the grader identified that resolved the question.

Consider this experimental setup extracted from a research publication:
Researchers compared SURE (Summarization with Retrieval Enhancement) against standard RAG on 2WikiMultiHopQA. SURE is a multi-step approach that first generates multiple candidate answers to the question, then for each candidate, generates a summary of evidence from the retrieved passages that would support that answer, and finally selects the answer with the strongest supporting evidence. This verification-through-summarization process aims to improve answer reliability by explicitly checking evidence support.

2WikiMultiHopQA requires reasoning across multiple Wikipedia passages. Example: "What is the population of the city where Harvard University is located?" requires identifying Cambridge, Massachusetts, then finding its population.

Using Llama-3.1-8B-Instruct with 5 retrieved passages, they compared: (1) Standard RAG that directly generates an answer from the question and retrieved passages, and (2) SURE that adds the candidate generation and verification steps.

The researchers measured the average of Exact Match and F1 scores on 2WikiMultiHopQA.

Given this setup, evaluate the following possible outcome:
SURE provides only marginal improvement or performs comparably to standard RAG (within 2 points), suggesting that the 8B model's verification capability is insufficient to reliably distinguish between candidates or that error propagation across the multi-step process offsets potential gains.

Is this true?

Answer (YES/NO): NO